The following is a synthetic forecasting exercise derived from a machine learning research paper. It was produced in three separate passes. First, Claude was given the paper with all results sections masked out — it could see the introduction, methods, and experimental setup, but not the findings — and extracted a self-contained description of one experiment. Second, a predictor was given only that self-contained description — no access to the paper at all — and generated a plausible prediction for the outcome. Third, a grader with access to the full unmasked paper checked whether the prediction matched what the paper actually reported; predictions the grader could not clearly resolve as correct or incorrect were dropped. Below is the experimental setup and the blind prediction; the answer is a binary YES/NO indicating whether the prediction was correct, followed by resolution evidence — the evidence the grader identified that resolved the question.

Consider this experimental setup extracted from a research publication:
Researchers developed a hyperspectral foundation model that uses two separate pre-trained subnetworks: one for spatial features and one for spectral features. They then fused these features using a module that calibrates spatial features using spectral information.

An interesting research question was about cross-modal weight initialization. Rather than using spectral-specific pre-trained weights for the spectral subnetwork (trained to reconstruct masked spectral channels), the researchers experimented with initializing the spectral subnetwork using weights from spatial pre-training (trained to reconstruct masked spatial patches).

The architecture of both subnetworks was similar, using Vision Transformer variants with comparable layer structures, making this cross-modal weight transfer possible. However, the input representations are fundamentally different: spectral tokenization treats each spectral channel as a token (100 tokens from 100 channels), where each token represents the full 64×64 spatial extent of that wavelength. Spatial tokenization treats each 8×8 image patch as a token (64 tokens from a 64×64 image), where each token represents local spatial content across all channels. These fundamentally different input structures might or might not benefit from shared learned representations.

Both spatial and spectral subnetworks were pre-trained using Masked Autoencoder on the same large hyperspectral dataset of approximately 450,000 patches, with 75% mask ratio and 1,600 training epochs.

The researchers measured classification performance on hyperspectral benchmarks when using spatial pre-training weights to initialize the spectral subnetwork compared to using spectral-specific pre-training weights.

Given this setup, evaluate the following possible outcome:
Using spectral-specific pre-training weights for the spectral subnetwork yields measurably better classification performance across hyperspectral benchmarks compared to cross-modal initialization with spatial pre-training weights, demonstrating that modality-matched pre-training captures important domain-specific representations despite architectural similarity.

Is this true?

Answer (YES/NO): YES